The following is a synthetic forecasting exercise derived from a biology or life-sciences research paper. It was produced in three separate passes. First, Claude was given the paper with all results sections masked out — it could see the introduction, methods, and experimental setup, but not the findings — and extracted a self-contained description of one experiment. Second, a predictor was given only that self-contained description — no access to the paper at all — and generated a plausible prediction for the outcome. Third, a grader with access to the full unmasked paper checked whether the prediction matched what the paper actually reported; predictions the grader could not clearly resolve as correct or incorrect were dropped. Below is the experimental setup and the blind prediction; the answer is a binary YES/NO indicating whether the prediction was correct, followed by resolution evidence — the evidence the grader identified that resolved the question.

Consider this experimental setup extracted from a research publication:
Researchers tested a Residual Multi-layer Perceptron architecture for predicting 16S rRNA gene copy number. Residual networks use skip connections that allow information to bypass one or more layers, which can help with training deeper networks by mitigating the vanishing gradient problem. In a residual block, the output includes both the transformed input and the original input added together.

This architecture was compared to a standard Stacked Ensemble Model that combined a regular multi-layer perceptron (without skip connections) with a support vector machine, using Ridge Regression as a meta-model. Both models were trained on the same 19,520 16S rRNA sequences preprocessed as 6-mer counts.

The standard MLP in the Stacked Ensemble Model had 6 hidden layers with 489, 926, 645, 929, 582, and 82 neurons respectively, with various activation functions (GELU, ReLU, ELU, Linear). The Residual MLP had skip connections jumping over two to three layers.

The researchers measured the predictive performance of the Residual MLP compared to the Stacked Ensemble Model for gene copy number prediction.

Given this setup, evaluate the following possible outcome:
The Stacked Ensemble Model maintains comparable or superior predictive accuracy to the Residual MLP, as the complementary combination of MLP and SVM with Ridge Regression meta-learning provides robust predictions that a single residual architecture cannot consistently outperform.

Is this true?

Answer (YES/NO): YES